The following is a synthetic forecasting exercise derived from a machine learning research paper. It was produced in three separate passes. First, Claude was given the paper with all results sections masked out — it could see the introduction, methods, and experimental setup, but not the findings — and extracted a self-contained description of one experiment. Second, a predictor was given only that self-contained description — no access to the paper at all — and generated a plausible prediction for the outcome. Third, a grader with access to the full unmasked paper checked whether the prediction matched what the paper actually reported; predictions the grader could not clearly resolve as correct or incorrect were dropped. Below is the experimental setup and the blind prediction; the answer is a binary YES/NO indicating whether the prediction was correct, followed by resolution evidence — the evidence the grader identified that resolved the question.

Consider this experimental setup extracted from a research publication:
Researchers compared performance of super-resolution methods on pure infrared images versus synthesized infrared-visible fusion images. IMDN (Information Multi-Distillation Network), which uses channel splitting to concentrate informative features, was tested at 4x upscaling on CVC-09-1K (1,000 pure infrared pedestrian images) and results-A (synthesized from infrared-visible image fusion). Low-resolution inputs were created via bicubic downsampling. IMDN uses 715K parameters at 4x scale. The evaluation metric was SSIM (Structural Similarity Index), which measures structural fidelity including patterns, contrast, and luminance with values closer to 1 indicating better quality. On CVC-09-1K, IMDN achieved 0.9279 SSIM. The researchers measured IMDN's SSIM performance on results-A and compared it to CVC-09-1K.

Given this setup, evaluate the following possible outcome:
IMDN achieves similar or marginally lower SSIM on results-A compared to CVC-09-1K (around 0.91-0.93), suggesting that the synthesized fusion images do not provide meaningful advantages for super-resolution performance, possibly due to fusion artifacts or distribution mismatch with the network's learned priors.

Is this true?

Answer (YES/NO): NO